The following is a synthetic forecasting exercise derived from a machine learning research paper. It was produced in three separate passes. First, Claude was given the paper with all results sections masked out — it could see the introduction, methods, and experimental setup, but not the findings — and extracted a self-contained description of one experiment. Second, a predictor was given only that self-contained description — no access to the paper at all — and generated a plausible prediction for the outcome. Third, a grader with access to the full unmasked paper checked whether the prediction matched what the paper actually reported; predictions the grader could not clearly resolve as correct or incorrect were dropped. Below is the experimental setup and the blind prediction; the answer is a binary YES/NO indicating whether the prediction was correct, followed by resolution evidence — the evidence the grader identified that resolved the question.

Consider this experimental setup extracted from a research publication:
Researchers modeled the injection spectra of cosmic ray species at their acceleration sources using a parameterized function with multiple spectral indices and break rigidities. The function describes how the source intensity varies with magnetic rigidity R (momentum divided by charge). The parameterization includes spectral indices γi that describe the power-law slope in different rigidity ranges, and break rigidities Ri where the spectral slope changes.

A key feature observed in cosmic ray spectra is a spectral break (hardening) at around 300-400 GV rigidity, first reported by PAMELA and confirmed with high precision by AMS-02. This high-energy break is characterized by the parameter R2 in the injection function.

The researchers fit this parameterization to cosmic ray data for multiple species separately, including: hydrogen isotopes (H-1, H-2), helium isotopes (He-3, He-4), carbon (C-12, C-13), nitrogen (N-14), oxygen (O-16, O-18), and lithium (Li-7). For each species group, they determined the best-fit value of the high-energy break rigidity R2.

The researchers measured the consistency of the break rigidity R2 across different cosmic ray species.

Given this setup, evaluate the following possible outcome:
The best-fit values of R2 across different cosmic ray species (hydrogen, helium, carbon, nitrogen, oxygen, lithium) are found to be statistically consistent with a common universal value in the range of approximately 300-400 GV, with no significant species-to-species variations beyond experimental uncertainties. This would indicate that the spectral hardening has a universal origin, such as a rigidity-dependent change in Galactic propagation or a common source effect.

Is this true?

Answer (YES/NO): YES